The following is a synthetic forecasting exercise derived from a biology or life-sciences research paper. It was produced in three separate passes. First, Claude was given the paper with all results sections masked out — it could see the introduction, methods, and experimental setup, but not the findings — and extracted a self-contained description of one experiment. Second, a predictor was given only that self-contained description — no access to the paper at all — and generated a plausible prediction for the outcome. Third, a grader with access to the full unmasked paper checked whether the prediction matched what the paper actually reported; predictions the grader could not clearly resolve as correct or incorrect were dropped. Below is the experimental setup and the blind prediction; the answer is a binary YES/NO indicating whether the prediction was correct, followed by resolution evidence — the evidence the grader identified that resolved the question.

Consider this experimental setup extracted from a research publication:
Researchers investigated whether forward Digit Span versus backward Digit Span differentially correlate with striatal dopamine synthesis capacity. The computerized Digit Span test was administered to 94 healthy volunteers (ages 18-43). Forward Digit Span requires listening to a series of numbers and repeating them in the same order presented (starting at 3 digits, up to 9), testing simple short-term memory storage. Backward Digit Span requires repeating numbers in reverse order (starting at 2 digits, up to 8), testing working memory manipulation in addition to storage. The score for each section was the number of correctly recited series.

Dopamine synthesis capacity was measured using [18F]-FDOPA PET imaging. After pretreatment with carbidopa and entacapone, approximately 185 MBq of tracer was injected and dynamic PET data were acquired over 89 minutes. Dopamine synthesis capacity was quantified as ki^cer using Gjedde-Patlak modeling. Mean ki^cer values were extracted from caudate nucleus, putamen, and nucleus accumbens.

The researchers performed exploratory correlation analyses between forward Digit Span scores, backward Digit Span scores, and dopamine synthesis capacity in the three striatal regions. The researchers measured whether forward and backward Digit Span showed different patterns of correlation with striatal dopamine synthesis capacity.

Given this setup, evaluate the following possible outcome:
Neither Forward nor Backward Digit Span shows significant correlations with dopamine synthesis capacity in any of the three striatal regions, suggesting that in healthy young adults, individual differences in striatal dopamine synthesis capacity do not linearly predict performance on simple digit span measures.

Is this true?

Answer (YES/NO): YES